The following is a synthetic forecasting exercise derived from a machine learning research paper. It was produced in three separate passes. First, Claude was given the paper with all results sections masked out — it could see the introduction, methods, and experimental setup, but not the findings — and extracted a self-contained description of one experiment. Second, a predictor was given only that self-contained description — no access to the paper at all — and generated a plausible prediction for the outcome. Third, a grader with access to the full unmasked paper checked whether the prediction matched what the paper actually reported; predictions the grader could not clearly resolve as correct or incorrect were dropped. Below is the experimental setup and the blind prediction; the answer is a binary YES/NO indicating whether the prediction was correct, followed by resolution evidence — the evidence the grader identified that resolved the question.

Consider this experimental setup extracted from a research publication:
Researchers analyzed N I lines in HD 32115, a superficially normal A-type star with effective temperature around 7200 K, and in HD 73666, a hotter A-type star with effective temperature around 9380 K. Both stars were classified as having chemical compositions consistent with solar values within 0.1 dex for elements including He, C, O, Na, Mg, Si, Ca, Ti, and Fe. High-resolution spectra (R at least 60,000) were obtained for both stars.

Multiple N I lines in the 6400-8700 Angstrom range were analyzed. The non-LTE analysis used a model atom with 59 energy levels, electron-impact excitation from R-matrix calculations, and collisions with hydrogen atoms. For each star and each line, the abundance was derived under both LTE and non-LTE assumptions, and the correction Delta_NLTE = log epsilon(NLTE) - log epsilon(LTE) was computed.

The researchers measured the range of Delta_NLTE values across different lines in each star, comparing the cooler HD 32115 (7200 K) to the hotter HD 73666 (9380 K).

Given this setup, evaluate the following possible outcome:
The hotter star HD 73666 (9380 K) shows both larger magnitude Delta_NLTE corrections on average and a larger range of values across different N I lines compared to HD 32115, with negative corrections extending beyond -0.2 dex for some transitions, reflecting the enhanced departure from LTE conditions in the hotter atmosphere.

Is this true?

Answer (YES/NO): YES